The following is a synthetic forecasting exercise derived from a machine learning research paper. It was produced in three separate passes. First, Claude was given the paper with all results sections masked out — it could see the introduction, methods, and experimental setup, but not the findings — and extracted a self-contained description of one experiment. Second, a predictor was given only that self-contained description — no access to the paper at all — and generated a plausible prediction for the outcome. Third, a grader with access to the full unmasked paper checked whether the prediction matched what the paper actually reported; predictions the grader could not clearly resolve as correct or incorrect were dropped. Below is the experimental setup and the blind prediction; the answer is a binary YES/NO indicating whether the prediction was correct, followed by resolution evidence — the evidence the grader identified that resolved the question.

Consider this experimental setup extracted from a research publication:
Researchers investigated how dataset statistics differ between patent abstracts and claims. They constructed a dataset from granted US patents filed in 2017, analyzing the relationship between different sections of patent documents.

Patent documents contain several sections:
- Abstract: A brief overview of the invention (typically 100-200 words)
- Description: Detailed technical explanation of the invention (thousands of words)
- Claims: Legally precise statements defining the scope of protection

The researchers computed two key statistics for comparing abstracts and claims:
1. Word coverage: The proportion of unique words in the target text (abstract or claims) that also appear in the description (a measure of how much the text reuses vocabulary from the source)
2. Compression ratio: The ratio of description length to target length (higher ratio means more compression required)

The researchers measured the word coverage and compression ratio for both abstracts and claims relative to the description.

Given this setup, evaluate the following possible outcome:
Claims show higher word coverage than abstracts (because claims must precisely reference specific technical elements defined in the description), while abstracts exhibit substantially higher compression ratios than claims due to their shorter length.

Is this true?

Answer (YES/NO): YES